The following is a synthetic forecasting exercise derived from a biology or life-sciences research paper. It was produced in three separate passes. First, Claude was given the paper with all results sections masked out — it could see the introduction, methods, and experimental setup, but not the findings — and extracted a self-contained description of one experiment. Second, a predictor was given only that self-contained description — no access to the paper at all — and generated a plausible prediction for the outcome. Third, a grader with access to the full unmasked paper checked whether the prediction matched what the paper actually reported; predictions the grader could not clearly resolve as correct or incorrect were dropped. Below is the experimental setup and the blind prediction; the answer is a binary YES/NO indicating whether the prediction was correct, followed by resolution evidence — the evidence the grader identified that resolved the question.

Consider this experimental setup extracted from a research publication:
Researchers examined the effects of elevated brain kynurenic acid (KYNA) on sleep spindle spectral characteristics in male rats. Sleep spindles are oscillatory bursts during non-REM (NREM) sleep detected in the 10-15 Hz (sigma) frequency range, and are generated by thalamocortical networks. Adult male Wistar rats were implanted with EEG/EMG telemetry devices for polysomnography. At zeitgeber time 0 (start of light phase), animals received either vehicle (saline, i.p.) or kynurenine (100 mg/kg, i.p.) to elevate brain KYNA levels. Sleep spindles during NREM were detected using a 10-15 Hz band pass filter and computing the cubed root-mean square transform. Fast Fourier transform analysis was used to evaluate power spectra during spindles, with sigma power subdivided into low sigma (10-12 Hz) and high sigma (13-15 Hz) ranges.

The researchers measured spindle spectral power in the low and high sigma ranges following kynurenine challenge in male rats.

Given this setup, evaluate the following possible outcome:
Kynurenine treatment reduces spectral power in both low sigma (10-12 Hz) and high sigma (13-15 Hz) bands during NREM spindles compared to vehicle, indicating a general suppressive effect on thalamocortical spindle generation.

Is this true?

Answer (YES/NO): NO